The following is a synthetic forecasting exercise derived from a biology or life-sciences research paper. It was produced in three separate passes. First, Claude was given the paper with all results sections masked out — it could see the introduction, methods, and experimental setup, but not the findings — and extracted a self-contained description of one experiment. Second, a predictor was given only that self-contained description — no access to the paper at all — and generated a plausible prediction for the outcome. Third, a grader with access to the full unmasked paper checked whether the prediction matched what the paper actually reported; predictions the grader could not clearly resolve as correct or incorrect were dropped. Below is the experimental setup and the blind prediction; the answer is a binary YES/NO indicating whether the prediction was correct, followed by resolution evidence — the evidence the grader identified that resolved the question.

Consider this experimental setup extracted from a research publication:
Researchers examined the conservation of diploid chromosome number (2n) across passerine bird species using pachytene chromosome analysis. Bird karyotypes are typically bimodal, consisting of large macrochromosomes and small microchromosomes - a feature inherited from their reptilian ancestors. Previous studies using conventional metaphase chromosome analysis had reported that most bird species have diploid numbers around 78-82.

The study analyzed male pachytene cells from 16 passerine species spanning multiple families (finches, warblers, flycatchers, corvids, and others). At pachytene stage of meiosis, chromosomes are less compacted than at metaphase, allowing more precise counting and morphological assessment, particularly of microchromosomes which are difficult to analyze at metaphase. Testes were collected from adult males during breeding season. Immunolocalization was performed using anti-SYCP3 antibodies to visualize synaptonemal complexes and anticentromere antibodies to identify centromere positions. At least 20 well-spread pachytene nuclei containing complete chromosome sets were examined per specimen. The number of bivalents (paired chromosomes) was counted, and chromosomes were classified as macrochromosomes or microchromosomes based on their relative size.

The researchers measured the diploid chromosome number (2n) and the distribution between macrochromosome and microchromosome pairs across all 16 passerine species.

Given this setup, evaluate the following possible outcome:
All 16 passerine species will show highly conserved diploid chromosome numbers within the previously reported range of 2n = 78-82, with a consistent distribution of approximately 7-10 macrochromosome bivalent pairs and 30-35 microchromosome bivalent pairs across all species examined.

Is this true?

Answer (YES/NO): YES